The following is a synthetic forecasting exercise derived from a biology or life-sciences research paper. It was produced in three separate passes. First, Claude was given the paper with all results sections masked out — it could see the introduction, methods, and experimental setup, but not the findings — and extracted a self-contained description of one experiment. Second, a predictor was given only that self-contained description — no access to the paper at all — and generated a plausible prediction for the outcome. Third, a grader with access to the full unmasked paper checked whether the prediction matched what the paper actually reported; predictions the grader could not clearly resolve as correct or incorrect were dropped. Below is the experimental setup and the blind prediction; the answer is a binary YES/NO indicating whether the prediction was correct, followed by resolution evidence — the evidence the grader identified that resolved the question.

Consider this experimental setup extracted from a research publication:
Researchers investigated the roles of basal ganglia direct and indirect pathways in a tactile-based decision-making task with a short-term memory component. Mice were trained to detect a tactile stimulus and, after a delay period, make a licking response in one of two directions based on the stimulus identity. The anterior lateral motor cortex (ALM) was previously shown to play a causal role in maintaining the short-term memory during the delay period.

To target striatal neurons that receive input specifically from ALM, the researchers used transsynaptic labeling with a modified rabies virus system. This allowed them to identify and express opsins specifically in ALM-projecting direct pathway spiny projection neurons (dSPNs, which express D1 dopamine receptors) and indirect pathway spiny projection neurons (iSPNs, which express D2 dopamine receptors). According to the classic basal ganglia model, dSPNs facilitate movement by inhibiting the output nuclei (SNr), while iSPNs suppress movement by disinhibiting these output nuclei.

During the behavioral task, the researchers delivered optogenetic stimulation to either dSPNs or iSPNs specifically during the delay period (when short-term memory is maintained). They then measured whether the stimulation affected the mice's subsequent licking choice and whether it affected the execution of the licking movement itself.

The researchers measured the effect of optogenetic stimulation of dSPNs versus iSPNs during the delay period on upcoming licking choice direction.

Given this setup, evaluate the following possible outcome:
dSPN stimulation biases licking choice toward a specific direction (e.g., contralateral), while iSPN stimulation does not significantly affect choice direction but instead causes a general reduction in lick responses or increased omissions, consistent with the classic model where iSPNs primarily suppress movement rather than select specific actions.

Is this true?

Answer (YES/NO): NO